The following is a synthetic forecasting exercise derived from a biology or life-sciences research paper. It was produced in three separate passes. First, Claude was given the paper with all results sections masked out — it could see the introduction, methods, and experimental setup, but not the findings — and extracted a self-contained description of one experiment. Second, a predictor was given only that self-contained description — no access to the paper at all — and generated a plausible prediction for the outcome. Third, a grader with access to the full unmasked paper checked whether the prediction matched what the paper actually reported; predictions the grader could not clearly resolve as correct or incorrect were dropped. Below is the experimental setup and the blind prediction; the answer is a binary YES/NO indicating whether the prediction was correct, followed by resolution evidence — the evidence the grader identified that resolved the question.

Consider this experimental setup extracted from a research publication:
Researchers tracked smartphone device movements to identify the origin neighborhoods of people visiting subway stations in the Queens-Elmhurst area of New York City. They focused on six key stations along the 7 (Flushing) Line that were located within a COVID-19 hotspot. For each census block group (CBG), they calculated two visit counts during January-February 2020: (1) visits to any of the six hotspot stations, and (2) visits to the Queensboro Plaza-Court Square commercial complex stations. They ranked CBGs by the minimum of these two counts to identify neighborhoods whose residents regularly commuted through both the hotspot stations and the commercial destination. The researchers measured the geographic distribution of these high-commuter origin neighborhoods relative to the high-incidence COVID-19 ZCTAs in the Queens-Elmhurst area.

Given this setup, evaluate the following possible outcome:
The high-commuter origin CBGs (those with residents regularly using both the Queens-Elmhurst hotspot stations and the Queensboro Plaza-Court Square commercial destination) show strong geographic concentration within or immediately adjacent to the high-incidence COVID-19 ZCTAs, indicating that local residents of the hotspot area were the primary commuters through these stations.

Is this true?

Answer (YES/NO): YES